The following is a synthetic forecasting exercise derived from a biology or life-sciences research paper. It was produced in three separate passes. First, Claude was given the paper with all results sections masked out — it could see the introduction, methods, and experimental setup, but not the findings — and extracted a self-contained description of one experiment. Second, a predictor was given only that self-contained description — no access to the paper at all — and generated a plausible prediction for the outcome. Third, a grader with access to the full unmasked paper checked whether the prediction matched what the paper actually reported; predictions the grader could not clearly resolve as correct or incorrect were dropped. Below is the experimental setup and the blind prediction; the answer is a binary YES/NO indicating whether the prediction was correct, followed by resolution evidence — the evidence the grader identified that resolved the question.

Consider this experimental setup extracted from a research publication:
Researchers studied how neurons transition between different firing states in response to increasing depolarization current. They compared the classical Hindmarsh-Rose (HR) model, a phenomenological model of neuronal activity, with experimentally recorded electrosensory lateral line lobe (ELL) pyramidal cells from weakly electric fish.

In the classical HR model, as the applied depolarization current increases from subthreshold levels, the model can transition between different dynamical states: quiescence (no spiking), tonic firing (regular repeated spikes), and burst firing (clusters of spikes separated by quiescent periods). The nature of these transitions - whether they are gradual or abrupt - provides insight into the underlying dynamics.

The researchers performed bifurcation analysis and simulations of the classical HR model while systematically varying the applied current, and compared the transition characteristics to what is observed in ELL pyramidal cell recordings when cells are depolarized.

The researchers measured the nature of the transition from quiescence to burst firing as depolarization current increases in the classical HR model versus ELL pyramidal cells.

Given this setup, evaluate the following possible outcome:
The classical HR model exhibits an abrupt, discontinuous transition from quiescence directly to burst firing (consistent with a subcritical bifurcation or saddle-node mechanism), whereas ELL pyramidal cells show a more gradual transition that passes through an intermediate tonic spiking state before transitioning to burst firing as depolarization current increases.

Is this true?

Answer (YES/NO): YES